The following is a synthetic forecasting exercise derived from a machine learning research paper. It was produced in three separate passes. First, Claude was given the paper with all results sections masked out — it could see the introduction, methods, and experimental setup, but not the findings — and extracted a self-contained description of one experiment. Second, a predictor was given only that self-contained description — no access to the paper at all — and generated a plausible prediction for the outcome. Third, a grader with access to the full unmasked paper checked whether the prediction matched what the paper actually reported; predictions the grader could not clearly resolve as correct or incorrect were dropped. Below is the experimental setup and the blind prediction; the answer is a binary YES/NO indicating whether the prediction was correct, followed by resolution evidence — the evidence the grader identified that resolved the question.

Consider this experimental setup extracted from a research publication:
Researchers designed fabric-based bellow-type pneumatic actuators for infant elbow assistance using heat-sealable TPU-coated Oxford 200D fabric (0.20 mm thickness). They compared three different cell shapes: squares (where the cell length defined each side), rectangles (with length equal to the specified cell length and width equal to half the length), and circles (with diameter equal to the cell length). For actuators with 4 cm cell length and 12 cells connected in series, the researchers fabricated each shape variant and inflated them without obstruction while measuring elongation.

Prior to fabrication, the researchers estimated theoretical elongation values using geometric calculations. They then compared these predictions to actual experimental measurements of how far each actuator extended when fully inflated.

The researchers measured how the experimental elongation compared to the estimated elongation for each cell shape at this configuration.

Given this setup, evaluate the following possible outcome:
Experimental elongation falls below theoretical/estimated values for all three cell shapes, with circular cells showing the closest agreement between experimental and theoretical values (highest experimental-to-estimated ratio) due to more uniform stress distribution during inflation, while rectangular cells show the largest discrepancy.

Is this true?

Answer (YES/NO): NO